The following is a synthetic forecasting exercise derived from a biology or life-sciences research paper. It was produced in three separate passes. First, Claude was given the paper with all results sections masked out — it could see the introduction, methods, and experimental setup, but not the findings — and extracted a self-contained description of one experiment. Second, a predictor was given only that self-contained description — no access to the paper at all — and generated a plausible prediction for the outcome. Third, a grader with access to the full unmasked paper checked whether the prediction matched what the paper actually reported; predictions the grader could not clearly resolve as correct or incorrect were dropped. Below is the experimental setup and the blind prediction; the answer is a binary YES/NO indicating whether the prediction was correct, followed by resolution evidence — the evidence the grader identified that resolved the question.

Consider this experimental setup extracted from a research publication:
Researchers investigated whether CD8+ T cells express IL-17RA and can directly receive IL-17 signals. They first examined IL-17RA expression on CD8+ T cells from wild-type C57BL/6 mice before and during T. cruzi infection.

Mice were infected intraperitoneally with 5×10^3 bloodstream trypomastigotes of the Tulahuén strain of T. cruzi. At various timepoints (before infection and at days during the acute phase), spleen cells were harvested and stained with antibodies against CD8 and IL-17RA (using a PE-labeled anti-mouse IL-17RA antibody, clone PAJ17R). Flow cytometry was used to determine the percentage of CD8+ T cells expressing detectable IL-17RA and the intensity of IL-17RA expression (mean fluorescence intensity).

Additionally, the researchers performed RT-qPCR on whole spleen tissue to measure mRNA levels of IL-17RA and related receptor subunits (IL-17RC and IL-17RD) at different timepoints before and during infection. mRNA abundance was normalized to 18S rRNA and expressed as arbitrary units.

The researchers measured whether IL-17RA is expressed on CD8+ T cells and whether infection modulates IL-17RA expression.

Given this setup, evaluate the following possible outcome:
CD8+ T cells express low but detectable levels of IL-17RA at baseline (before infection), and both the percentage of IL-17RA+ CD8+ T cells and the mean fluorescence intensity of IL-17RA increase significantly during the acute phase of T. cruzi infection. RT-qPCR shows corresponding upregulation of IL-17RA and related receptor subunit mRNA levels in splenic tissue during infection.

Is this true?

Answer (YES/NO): NO